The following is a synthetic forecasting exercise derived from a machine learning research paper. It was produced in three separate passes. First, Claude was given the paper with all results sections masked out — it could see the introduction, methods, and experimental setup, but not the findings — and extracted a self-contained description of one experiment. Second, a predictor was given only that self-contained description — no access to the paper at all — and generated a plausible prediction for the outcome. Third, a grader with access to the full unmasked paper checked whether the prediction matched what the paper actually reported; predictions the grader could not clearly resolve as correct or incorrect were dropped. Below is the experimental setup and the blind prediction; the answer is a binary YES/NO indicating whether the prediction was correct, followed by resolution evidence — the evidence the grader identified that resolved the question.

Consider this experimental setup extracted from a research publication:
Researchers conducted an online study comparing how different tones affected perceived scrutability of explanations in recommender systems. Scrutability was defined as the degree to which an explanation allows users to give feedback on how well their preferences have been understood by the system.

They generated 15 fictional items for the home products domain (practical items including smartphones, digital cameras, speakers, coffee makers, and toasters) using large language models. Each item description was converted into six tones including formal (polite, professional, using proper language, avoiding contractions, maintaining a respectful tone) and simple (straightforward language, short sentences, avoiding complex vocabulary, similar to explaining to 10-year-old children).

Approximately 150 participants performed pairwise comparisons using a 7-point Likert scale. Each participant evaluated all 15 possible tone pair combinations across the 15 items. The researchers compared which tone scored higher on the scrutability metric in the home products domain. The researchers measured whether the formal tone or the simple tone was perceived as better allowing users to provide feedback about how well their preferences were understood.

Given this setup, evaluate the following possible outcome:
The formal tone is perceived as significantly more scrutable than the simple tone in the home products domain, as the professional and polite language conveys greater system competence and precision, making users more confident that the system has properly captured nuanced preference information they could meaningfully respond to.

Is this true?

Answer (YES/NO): NO